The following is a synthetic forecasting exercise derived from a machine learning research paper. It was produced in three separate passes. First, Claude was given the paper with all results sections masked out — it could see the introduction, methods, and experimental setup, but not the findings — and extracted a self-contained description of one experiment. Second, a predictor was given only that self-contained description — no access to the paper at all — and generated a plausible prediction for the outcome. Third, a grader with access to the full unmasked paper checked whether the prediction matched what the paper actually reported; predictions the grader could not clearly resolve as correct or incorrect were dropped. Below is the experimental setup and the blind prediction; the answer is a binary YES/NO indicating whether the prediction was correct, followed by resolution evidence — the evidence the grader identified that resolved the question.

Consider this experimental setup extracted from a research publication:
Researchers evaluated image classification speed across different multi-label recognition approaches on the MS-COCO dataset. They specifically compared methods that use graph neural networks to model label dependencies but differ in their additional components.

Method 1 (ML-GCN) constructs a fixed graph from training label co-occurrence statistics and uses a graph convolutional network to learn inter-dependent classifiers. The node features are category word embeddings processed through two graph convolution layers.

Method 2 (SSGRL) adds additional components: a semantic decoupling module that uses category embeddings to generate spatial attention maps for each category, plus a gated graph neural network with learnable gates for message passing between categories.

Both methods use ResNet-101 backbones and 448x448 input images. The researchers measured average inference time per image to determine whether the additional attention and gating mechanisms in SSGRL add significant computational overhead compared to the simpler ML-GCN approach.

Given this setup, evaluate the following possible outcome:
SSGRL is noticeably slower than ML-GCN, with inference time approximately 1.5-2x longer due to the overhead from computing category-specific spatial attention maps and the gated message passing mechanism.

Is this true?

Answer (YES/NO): NO